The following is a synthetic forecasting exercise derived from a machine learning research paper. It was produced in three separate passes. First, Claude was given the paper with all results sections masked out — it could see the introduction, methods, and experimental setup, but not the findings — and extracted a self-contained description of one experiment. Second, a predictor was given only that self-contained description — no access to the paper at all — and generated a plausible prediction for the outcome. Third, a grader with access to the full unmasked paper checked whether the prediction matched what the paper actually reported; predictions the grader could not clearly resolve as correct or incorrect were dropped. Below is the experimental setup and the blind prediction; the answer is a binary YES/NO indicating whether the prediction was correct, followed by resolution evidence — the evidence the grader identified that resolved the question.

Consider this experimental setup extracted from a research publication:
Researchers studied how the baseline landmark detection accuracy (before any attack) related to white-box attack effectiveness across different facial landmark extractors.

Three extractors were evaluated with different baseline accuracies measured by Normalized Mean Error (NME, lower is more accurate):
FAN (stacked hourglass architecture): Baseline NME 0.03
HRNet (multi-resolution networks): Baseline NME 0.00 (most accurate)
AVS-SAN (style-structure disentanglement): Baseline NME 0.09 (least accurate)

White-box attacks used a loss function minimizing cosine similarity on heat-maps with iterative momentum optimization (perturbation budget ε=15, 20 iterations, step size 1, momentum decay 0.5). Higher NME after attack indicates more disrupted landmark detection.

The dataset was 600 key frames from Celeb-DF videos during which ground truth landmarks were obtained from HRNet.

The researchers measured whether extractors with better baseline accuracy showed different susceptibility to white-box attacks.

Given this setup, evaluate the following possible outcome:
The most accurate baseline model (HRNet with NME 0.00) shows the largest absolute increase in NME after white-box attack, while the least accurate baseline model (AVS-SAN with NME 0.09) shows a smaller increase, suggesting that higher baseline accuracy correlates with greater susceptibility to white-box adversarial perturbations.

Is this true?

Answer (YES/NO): YES